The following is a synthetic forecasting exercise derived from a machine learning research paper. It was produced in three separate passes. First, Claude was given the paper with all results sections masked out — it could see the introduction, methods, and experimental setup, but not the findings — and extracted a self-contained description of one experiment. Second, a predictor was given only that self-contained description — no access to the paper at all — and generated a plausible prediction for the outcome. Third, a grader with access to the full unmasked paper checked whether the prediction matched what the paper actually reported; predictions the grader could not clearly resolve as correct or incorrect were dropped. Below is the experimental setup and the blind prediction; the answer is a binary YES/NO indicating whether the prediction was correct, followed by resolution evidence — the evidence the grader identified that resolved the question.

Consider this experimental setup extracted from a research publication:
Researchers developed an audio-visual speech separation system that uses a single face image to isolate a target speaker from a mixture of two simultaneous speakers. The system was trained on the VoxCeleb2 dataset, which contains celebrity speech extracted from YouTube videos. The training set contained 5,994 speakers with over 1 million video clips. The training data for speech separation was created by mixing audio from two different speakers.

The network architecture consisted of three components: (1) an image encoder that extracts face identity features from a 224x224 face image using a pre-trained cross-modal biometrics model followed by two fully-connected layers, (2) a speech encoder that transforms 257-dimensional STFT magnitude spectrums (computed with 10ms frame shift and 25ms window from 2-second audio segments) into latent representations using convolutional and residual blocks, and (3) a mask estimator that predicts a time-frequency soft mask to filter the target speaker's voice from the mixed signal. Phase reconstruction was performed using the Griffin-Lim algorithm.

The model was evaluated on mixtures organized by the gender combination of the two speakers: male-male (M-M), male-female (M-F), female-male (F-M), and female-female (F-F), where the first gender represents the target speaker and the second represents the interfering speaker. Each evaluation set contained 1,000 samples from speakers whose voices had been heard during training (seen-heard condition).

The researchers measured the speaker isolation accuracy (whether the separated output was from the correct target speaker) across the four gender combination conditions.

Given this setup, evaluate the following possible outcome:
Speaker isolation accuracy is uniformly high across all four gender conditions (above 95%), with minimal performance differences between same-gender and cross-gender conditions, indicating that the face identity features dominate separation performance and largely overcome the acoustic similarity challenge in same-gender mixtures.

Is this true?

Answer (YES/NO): NO